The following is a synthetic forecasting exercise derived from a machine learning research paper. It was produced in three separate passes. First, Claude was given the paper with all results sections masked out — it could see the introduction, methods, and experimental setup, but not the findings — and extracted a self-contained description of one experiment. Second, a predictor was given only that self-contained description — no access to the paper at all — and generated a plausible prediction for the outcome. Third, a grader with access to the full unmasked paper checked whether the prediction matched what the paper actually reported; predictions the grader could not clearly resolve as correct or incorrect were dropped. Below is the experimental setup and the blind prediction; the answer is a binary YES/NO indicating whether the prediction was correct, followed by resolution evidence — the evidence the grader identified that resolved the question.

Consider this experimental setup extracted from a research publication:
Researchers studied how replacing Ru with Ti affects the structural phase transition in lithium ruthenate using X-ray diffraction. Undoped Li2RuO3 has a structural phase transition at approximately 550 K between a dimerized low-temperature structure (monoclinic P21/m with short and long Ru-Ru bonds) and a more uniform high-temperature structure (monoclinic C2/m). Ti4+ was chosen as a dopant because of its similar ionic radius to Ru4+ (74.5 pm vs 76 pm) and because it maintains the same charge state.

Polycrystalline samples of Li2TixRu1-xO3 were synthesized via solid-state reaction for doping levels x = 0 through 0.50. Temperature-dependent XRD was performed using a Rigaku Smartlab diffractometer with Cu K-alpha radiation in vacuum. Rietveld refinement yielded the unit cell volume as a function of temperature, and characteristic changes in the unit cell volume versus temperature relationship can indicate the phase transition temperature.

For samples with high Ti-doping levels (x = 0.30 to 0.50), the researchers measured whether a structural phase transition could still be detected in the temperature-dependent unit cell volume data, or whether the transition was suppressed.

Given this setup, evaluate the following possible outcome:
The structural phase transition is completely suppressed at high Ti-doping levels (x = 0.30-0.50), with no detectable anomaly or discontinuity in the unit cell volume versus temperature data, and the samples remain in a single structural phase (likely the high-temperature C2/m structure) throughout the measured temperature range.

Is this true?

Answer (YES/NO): NO